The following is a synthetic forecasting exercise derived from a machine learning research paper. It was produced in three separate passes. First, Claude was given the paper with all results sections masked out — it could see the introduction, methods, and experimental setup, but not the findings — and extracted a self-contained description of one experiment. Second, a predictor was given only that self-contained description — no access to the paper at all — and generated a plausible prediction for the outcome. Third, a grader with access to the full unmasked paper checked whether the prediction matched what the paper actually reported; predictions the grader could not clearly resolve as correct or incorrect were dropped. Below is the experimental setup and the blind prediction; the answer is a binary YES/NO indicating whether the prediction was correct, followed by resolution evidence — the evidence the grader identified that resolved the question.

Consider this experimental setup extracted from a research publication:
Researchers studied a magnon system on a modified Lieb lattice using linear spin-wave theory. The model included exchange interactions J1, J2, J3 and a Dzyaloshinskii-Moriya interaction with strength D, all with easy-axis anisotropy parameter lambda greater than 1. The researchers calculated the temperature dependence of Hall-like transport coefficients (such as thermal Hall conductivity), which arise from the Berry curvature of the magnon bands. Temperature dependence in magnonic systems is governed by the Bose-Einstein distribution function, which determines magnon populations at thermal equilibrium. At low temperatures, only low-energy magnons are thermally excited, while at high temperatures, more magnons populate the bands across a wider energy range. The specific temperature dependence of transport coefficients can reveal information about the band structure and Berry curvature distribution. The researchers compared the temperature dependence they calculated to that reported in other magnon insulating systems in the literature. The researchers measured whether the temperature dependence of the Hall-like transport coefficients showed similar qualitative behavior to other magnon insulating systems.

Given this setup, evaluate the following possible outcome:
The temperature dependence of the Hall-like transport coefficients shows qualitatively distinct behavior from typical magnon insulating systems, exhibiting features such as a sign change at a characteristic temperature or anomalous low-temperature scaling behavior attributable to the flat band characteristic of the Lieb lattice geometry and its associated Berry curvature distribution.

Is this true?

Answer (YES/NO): NO